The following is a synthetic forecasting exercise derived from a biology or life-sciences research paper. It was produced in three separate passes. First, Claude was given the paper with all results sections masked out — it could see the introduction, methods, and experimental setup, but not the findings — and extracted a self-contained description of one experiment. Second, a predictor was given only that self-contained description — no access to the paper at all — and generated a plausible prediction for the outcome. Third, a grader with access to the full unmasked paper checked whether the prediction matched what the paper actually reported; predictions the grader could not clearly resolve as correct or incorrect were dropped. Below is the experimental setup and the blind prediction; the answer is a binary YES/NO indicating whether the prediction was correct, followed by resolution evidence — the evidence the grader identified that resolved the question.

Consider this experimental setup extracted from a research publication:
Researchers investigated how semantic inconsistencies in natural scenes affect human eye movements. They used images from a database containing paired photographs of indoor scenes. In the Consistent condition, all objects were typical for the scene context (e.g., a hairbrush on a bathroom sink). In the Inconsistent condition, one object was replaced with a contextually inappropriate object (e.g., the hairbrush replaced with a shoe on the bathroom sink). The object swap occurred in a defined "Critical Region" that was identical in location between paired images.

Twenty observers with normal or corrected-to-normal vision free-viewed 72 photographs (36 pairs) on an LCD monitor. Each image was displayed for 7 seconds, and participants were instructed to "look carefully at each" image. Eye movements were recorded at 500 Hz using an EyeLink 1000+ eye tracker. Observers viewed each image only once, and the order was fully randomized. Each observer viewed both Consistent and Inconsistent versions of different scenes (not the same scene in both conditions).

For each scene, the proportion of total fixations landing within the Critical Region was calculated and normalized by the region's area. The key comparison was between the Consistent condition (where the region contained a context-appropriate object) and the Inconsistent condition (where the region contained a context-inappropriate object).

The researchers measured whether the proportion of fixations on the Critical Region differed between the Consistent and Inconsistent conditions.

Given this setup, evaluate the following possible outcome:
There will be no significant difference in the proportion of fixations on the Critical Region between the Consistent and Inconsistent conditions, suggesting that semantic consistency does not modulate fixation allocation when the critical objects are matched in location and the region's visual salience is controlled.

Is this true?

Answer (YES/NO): NO